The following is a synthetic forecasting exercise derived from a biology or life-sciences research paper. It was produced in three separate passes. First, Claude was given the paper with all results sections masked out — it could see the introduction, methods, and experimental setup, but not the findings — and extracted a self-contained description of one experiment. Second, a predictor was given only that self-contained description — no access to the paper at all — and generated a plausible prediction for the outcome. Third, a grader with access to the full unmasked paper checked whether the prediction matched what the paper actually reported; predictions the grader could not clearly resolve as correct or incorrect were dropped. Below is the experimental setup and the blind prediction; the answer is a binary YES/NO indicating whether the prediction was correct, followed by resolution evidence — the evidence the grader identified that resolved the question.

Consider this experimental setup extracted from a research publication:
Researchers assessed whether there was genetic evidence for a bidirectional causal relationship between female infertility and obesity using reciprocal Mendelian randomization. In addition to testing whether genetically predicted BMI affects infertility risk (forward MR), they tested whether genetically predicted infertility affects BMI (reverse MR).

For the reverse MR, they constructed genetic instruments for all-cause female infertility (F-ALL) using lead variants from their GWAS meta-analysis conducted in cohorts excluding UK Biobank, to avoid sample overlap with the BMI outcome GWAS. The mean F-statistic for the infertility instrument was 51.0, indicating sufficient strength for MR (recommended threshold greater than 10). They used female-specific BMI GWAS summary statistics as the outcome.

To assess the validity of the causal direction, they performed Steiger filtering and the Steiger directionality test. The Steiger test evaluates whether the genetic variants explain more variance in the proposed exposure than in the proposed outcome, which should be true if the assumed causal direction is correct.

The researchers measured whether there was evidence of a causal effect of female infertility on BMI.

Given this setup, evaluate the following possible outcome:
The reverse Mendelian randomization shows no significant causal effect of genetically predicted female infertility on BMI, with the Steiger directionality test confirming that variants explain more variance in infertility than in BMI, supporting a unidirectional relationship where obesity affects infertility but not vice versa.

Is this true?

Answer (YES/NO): NO